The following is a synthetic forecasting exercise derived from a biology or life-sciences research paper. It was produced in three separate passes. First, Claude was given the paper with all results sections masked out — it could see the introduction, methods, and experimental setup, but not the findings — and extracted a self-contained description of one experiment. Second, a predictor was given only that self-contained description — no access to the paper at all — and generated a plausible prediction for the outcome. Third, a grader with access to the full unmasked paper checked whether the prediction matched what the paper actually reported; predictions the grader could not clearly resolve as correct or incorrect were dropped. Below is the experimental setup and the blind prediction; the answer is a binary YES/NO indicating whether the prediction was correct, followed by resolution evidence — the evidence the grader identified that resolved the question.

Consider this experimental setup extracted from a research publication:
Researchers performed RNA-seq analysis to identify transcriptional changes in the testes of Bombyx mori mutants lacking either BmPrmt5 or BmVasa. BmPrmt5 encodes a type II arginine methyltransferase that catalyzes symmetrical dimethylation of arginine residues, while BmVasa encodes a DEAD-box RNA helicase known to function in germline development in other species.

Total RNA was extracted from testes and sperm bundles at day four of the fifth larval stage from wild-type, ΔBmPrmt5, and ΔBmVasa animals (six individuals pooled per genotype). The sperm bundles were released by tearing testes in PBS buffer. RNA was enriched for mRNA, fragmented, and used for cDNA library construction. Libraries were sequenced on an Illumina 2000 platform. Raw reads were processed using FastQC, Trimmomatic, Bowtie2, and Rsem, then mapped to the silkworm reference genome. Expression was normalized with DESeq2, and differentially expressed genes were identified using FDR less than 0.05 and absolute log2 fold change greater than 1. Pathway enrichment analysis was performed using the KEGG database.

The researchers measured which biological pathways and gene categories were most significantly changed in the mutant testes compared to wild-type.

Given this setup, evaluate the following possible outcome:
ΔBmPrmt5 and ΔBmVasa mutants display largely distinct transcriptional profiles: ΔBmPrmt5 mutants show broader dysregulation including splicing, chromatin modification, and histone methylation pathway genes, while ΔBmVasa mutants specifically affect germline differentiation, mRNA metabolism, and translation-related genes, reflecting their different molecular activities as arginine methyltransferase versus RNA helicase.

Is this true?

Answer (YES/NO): NO